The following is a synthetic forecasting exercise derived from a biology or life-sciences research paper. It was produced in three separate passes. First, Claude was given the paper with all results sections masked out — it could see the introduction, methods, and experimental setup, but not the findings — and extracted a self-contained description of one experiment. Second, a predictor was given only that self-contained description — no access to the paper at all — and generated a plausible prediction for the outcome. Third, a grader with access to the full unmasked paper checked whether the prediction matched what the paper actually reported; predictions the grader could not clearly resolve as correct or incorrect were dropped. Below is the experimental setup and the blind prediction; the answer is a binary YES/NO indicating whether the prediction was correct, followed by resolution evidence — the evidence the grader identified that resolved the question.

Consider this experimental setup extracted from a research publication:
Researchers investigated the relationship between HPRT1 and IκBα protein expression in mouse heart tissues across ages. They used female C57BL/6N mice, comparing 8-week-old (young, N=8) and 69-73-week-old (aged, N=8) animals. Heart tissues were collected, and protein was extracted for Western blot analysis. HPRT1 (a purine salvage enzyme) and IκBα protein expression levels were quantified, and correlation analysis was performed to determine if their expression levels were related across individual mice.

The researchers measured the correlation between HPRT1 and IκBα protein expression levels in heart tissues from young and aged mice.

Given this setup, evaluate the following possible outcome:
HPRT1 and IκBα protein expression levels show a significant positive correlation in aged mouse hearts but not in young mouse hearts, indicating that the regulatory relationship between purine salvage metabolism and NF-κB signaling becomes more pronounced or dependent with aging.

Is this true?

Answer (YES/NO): NO